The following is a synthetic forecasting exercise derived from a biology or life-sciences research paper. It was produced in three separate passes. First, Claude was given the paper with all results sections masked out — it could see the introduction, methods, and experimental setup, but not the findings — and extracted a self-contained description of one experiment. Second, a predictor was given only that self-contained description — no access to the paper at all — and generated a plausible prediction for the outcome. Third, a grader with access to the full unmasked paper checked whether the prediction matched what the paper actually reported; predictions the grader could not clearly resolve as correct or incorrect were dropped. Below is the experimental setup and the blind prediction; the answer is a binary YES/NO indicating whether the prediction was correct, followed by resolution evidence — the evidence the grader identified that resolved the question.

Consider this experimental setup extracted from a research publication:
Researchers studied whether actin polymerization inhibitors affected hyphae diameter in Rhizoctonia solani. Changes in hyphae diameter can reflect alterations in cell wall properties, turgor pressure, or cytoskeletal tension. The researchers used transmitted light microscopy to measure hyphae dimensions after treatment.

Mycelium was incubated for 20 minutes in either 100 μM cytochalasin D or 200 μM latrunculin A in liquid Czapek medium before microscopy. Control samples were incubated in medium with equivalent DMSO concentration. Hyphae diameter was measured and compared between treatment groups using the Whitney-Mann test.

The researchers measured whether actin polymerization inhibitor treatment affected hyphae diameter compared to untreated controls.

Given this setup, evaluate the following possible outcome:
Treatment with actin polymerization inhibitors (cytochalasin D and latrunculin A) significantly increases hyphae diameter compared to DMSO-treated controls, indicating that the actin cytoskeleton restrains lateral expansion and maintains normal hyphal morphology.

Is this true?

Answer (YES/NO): YES